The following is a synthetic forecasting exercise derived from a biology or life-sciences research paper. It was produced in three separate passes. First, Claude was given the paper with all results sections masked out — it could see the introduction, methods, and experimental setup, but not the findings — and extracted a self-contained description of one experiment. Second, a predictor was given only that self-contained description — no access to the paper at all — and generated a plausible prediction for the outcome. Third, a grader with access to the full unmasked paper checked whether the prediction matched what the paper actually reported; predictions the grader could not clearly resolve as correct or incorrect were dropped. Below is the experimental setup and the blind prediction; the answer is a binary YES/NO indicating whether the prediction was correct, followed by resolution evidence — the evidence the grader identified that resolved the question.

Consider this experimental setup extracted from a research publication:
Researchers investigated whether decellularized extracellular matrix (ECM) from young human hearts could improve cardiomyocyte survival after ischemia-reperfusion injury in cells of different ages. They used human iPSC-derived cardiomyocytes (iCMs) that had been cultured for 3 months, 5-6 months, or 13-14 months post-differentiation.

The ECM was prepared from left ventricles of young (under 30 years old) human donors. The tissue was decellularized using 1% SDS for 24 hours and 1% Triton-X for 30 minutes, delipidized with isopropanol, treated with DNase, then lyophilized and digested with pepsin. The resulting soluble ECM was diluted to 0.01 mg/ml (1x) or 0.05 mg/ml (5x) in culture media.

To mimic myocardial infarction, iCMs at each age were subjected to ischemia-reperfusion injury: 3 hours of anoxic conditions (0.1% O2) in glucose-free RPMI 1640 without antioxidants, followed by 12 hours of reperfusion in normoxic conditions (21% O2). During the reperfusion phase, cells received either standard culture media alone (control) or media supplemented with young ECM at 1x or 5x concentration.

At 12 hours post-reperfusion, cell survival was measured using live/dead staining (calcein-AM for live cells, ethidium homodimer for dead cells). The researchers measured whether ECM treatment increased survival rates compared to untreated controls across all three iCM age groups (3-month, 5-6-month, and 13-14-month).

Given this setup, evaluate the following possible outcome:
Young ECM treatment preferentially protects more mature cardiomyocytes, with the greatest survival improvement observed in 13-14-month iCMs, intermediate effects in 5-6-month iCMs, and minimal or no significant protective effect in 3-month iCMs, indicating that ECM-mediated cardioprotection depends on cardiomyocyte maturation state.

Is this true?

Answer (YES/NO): NO